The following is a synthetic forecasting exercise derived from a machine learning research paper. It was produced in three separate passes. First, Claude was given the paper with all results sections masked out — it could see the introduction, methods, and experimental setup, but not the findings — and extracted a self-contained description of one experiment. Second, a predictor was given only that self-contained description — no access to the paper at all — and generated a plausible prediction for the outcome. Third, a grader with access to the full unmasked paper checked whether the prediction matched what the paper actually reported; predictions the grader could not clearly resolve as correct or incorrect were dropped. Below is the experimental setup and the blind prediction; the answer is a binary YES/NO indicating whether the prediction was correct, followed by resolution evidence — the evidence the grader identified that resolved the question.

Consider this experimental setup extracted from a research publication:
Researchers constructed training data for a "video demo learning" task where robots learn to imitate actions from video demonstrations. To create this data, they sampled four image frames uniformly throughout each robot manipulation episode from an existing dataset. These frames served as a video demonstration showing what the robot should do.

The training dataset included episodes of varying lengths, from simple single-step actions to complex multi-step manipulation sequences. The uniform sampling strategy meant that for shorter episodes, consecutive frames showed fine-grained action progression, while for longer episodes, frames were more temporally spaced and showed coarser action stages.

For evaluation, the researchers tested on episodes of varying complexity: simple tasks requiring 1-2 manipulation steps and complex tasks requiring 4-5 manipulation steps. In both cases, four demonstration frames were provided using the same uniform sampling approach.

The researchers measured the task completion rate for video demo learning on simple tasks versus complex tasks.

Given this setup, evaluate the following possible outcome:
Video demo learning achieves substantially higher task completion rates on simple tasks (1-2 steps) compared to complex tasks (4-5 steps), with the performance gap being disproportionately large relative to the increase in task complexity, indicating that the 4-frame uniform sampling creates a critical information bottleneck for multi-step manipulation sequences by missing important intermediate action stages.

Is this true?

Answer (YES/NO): NO